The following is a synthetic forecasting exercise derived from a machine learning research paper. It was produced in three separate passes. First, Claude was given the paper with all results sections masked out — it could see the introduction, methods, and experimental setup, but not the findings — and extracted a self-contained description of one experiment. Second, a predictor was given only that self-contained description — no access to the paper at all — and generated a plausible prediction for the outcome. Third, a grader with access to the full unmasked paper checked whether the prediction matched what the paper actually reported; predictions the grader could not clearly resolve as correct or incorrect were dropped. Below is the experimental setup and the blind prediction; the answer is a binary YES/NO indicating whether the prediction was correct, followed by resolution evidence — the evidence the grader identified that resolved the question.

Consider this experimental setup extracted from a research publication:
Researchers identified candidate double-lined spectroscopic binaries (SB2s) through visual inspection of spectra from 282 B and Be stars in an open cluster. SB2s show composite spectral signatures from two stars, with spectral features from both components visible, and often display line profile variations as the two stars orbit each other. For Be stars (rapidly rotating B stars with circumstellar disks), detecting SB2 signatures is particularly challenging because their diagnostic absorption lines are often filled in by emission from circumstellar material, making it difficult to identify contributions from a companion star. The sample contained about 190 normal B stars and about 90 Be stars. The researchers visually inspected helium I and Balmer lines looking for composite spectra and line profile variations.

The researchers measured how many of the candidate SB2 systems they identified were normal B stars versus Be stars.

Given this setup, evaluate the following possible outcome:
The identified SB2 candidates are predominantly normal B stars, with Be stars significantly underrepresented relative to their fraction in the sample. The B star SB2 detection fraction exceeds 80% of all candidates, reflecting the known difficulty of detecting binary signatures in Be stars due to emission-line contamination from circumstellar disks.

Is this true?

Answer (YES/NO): NO